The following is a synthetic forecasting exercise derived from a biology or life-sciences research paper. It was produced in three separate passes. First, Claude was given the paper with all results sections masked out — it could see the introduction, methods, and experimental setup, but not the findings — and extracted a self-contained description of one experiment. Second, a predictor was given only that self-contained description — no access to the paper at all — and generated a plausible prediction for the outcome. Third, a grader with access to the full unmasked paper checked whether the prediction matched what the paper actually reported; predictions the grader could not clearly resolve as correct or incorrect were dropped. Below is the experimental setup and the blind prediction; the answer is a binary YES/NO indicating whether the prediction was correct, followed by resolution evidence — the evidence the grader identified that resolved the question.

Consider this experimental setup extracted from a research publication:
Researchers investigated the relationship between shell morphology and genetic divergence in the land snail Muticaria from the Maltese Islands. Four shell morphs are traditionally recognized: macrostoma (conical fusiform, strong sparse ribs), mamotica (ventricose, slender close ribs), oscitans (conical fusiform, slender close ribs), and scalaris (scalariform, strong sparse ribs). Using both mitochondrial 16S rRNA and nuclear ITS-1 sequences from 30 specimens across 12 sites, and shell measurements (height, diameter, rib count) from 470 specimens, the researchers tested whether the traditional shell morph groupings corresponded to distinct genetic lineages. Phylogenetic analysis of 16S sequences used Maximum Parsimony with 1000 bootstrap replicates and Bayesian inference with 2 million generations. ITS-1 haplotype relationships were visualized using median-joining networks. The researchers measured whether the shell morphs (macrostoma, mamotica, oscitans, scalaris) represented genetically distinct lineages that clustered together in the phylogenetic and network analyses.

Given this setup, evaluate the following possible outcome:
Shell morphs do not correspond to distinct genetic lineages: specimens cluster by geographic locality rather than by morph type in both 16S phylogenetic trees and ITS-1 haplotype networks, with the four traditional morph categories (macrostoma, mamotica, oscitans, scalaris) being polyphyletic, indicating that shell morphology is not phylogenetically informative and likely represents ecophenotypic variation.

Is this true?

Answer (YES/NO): NO